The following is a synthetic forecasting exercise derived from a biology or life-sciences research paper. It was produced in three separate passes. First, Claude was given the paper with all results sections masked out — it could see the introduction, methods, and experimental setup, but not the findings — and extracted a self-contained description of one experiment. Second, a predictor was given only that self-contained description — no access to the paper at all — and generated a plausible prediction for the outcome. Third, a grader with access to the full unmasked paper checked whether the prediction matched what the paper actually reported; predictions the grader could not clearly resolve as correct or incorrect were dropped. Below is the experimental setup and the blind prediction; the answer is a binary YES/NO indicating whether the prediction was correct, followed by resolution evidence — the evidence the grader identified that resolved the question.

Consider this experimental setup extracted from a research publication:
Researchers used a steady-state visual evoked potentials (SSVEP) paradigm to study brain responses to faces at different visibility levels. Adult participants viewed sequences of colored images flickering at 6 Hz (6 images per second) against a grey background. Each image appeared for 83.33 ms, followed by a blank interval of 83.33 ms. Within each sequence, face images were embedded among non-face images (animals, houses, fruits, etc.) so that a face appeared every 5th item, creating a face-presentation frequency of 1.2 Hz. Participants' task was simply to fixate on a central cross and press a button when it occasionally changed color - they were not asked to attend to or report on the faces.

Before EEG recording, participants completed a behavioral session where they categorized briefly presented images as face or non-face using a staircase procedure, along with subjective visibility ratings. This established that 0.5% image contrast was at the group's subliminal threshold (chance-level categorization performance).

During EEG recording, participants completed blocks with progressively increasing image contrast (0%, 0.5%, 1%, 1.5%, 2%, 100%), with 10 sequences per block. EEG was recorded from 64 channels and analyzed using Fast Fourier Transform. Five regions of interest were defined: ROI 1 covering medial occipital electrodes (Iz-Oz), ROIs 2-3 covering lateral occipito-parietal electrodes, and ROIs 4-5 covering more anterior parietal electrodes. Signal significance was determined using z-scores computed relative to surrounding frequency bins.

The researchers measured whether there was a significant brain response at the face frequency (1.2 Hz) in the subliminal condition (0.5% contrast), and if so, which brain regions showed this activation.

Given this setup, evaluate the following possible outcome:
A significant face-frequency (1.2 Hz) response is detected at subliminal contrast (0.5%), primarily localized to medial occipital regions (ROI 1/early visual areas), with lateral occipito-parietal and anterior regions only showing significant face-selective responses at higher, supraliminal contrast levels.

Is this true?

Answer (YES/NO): YES